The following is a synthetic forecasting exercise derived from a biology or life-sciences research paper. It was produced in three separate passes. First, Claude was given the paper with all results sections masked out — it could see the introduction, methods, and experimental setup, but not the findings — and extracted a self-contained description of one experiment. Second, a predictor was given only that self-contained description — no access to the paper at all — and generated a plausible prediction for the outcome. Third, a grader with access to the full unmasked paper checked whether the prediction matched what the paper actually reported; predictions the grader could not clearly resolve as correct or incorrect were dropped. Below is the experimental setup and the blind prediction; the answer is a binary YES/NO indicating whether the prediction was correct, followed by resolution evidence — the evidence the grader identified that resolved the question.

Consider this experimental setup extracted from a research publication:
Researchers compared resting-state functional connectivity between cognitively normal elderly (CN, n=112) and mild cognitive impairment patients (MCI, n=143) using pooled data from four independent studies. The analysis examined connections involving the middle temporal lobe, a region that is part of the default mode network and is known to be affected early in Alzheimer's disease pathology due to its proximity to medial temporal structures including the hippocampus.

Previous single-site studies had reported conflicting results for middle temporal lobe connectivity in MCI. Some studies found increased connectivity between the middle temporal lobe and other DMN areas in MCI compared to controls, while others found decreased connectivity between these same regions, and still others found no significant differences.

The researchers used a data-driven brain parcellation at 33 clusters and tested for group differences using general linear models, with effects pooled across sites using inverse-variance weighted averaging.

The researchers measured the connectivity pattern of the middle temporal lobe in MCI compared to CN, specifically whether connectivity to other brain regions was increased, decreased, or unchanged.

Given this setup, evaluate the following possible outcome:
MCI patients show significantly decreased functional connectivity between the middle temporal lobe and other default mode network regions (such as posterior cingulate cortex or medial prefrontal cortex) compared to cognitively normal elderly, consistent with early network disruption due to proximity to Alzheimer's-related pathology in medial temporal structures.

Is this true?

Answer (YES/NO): YES